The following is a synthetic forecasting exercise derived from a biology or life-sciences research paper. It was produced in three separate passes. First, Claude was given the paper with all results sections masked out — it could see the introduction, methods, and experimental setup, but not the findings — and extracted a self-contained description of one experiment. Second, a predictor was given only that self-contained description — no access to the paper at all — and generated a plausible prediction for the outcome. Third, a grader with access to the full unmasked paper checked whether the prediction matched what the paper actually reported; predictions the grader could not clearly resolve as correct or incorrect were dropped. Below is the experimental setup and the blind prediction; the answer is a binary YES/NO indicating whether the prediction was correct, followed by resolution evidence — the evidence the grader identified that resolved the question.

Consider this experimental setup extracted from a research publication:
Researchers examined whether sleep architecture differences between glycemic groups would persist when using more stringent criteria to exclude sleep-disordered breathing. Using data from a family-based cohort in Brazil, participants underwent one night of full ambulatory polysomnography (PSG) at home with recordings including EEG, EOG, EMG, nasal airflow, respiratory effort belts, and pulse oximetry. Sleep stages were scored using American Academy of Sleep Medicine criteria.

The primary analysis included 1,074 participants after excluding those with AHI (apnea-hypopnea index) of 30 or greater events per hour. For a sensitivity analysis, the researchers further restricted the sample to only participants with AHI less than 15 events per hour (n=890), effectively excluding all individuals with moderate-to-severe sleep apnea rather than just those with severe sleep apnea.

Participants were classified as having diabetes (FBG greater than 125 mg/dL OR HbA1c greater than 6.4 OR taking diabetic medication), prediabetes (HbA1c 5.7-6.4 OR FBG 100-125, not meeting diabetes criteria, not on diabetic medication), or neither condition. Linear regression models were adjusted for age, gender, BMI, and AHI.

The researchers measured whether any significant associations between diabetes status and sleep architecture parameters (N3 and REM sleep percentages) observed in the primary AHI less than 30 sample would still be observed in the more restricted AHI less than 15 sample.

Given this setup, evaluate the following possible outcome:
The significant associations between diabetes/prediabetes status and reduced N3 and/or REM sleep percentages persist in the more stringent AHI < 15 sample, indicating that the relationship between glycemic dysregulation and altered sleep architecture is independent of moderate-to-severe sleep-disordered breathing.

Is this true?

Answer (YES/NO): NO